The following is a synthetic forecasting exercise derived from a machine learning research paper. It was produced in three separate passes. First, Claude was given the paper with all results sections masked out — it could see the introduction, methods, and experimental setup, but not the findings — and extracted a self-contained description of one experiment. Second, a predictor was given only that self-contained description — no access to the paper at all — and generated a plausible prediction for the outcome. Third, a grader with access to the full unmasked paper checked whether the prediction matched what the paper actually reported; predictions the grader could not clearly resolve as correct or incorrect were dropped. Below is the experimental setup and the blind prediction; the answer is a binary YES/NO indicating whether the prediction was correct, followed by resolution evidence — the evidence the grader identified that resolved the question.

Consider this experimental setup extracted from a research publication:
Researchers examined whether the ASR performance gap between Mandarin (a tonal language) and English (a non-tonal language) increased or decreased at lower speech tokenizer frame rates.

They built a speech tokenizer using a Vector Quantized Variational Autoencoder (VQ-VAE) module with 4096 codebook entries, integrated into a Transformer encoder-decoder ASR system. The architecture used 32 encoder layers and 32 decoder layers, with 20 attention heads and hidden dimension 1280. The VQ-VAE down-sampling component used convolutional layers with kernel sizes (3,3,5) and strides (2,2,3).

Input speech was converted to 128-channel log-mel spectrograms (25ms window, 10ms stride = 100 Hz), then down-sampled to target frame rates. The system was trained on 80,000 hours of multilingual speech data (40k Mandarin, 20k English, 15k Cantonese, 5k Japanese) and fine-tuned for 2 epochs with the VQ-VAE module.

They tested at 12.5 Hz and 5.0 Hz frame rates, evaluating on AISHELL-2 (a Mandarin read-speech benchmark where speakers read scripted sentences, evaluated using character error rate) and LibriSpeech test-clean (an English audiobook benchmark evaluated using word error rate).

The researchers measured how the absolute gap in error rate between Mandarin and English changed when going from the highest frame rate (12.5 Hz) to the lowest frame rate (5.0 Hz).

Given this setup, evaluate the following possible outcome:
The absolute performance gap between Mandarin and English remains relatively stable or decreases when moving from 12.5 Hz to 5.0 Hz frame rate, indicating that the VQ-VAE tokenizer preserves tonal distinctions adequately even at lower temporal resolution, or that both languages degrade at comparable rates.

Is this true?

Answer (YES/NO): NO